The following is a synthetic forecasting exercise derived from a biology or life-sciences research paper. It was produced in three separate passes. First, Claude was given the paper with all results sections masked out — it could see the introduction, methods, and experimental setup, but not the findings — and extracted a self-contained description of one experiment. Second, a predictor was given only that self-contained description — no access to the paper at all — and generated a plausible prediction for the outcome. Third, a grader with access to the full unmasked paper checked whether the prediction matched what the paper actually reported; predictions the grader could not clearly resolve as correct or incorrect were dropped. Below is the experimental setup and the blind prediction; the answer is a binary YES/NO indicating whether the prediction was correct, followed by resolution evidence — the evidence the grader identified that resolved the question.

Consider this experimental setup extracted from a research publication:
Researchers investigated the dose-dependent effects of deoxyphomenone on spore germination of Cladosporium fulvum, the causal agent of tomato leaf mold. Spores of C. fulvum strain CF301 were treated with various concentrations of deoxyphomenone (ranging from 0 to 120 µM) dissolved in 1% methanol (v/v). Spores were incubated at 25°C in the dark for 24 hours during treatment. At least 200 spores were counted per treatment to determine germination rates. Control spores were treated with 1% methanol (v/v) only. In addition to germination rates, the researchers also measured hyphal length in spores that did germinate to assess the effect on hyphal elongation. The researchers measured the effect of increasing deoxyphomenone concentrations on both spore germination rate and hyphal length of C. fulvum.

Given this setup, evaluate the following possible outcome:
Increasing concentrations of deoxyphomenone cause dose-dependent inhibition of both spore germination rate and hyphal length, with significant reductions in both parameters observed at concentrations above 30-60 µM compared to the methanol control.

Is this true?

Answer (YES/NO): NO